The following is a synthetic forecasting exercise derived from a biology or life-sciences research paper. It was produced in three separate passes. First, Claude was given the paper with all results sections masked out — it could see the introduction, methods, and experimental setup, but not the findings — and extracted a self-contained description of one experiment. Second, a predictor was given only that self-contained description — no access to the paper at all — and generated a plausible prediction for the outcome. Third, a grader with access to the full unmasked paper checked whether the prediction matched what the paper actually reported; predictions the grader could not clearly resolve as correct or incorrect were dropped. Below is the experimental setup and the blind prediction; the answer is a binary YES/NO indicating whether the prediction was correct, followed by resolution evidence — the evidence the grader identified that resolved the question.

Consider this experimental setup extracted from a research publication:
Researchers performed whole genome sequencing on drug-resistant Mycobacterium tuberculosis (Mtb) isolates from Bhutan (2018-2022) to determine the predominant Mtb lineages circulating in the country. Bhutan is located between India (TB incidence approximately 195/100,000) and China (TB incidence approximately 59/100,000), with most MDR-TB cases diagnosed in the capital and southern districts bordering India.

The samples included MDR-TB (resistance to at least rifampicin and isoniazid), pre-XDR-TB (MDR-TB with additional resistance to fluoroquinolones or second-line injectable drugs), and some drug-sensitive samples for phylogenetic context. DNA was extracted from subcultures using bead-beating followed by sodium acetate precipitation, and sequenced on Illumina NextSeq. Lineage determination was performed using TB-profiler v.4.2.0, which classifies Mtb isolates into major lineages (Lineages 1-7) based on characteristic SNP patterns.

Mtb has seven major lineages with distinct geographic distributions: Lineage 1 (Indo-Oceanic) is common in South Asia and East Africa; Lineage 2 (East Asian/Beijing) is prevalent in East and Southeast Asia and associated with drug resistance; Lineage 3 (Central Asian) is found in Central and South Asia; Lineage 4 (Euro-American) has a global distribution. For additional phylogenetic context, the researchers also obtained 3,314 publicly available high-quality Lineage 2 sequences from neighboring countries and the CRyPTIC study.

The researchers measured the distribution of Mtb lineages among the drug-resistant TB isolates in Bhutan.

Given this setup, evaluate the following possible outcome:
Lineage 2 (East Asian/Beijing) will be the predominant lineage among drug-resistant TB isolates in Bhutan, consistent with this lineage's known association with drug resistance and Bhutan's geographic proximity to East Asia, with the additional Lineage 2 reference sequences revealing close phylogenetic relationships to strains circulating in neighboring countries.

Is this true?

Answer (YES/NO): NO